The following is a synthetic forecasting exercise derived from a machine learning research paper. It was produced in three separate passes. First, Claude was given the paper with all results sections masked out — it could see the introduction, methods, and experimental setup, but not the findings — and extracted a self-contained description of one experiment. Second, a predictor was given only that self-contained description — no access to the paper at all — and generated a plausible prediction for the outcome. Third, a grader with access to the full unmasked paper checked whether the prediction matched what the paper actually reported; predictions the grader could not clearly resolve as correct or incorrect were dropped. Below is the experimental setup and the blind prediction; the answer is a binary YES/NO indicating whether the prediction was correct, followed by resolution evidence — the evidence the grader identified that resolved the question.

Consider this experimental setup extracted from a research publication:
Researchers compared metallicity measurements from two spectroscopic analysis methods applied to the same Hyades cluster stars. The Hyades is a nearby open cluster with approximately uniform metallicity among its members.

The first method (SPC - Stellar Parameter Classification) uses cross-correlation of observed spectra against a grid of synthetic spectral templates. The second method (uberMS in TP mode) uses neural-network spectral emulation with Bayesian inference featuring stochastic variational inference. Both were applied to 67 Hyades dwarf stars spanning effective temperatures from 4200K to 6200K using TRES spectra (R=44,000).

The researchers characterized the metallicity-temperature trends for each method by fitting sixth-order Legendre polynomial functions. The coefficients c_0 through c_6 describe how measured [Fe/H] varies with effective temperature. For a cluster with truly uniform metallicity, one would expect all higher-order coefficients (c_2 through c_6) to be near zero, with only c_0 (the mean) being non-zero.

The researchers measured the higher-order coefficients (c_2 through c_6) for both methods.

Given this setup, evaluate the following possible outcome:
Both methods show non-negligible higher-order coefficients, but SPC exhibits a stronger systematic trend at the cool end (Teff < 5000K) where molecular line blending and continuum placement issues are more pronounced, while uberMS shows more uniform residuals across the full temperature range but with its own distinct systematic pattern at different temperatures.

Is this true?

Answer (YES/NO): NO